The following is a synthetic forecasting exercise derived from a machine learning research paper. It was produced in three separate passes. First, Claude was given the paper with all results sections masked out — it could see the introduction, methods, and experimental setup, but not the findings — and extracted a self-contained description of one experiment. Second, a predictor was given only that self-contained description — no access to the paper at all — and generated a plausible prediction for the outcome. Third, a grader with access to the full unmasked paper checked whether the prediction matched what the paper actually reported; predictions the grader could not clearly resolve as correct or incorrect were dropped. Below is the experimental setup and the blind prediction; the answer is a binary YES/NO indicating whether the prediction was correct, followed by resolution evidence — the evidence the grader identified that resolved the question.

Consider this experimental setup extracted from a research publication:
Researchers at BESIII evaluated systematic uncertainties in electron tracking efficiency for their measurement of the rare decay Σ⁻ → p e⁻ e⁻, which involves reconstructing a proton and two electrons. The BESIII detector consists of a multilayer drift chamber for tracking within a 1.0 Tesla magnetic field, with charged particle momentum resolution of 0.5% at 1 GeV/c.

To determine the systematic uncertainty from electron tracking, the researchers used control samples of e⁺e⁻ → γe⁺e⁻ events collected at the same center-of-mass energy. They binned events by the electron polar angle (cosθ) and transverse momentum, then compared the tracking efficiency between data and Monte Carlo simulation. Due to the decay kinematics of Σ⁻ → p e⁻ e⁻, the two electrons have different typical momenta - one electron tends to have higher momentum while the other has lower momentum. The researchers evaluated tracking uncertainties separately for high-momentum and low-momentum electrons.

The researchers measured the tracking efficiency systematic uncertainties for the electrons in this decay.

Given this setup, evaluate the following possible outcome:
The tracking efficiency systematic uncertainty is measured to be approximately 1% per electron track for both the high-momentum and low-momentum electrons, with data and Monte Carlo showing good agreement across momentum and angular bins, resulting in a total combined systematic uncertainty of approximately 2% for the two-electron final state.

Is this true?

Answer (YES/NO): NO